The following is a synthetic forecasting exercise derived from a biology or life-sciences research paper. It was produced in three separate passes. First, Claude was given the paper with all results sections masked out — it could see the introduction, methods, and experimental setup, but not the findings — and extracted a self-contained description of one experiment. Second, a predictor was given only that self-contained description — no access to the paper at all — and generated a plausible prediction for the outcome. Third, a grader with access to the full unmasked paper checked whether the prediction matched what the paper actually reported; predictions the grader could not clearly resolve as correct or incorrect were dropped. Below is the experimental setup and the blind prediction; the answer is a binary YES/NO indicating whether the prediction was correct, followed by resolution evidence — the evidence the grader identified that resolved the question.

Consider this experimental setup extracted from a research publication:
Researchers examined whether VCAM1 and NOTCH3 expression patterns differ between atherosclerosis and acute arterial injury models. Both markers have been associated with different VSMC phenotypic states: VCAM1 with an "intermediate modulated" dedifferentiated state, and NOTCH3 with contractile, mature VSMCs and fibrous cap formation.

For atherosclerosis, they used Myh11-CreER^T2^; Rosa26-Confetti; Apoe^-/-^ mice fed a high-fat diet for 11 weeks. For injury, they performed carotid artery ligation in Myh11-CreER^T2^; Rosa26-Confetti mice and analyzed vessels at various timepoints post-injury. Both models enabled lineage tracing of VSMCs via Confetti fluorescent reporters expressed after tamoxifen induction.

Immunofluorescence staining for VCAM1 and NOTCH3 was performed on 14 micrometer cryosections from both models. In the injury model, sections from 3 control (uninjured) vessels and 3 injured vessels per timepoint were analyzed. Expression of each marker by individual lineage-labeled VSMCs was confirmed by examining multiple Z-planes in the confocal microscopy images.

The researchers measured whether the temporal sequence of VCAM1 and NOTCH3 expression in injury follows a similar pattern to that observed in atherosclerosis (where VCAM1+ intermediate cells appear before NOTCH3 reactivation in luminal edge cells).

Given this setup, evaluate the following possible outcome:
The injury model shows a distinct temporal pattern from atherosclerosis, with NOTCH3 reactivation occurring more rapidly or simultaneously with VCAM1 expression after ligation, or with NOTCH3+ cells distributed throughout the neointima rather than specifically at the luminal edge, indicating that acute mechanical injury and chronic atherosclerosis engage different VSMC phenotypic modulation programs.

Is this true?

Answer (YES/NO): NO